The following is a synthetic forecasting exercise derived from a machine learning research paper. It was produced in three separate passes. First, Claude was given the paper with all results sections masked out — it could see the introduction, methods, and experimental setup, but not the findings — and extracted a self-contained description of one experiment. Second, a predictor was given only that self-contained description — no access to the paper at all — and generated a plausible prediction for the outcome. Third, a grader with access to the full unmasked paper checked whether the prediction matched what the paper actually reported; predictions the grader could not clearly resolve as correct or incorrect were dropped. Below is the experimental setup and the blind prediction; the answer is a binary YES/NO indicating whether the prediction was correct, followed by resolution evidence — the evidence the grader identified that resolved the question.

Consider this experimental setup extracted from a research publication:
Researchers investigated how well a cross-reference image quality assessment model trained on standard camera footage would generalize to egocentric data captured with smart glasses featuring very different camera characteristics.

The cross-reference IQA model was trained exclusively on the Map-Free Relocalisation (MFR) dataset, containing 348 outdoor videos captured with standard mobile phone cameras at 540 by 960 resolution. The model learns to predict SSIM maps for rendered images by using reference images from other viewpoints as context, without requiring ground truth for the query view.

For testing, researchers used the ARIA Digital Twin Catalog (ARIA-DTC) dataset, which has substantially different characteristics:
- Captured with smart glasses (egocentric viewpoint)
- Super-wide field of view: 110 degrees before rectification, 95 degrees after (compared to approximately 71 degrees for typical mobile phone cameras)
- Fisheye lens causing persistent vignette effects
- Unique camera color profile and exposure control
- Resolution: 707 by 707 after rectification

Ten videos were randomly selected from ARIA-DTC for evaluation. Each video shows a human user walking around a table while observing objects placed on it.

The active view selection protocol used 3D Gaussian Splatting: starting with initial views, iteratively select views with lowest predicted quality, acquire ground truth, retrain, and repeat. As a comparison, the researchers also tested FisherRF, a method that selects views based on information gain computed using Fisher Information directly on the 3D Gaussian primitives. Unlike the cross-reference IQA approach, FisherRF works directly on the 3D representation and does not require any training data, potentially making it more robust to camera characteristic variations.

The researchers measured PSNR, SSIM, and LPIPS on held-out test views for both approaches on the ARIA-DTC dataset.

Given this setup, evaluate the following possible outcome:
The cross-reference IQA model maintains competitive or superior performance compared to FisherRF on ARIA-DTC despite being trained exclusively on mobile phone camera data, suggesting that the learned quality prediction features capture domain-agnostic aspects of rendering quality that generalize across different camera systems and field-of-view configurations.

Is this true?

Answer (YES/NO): YES